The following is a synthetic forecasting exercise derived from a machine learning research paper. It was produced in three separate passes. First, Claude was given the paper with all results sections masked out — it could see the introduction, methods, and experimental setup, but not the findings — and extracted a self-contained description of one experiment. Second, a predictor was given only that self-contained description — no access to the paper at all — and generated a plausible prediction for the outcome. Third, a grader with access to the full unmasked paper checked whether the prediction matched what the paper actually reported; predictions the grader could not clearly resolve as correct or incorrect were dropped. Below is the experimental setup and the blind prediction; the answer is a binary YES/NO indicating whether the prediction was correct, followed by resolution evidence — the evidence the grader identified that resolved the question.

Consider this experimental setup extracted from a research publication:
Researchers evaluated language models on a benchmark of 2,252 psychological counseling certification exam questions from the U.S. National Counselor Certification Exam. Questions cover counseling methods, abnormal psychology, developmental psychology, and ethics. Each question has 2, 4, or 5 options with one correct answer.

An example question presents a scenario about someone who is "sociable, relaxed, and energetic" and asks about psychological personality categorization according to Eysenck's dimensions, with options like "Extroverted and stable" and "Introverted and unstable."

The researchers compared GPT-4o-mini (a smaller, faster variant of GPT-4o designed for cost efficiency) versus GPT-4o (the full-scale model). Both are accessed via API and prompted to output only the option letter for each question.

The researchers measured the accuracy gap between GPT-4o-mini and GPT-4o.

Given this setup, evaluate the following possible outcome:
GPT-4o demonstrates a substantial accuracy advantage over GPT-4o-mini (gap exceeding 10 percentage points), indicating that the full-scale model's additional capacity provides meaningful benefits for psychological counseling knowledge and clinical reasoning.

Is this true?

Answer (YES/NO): NO